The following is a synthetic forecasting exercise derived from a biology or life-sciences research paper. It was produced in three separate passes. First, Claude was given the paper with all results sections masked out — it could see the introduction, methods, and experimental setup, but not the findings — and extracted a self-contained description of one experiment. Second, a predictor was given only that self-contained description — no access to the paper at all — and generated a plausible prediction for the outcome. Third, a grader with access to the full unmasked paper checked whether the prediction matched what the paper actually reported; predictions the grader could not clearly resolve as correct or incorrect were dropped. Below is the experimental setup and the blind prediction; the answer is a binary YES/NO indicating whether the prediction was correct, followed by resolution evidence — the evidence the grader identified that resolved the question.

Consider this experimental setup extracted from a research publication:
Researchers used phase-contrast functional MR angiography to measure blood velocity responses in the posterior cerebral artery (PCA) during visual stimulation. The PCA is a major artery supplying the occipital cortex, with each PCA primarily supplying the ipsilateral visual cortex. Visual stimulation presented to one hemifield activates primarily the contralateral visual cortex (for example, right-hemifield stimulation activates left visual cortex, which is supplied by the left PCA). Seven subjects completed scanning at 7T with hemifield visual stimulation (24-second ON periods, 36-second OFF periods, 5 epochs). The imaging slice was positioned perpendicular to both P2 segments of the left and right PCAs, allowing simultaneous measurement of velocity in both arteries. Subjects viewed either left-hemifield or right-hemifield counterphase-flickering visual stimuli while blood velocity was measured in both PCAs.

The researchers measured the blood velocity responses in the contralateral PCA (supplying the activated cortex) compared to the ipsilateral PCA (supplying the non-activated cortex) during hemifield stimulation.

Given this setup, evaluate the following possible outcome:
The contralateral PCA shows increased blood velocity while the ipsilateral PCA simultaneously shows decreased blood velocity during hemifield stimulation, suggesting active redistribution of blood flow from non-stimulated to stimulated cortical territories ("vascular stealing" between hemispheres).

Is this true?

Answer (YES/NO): NO